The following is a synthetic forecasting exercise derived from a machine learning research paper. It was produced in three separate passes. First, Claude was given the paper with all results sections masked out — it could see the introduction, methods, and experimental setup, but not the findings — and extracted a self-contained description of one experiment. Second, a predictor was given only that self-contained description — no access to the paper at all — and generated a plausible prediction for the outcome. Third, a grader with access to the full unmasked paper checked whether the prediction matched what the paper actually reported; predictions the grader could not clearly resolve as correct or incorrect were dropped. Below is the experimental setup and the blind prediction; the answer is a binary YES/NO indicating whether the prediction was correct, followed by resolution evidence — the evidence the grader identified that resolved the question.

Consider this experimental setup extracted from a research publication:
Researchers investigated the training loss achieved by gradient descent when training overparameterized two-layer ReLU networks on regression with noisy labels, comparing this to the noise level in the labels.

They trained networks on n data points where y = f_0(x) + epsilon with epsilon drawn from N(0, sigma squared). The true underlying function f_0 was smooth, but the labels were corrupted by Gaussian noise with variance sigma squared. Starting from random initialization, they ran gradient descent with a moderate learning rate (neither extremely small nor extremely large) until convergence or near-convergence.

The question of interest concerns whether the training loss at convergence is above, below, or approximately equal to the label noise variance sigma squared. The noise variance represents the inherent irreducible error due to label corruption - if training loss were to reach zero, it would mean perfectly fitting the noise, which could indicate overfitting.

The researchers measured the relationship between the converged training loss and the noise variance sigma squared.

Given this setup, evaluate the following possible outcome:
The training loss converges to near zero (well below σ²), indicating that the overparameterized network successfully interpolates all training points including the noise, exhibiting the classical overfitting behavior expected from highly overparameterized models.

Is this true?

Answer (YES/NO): NO